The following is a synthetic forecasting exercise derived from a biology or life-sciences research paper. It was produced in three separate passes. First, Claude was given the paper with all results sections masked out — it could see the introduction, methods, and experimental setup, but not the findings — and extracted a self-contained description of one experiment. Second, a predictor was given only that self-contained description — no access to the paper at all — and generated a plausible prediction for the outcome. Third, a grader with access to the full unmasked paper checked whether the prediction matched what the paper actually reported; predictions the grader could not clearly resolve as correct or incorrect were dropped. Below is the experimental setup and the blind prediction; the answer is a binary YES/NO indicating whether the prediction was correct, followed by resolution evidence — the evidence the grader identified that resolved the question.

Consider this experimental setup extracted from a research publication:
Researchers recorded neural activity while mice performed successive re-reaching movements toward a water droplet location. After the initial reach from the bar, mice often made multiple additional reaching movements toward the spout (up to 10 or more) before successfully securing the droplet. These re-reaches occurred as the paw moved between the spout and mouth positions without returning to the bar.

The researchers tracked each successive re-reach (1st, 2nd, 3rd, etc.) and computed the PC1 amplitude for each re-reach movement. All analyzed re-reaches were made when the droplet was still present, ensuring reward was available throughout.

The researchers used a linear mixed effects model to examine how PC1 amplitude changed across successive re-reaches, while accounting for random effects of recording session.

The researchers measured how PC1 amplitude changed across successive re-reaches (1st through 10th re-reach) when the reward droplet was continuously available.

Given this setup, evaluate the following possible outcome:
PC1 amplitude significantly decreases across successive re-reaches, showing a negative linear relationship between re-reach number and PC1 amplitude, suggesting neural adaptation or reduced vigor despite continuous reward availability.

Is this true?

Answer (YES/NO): YES